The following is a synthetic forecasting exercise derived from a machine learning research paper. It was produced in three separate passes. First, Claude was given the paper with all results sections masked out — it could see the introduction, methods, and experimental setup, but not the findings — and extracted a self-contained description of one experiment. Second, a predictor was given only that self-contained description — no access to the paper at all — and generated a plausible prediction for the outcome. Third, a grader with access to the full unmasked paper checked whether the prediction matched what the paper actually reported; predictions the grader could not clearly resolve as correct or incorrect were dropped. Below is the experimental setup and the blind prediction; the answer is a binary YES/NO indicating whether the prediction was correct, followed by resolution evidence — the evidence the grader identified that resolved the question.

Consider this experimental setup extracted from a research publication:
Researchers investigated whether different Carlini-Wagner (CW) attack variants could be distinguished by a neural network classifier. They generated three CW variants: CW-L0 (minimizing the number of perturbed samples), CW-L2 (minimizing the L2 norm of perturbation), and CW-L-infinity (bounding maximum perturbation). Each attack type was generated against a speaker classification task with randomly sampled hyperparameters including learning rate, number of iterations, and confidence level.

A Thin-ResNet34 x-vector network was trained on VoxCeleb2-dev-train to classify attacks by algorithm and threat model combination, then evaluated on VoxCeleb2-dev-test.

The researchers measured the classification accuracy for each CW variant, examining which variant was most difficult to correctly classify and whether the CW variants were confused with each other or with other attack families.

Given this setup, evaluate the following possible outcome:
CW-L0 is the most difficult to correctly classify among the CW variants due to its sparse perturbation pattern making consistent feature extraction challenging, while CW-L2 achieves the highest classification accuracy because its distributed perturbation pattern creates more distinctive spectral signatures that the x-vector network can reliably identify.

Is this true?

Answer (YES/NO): NO